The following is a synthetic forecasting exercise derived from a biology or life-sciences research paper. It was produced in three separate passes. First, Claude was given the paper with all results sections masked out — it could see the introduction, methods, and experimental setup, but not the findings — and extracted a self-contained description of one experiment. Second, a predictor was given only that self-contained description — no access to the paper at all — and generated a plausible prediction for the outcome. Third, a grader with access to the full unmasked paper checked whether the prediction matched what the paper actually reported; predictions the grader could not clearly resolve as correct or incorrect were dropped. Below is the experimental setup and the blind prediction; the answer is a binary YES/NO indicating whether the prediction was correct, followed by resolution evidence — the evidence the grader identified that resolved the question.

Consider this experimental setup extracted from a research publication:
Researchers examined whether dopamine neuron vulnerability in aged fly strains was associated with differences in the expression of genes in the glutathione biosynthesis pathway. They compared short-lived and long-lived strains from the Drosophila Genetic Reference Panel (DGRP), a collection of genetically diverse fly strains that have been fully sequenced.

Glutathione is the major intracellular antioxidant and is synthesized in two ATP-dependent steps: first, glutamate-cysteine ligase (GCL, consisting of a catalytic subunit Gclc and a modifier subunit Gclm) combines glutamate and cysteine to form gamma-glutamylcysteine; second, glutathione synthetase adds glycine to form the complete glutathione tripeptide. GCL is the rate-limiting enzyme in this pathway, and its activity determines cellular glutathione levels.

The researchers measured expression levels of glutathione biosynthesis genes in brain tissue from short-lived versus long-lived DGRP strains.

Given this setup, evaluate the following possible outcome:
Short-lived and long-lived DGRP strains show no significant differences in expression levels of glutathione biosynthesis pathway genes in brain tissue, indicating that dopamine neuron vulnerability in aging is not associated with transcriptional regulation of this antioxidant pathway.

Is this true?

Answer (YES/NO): NO